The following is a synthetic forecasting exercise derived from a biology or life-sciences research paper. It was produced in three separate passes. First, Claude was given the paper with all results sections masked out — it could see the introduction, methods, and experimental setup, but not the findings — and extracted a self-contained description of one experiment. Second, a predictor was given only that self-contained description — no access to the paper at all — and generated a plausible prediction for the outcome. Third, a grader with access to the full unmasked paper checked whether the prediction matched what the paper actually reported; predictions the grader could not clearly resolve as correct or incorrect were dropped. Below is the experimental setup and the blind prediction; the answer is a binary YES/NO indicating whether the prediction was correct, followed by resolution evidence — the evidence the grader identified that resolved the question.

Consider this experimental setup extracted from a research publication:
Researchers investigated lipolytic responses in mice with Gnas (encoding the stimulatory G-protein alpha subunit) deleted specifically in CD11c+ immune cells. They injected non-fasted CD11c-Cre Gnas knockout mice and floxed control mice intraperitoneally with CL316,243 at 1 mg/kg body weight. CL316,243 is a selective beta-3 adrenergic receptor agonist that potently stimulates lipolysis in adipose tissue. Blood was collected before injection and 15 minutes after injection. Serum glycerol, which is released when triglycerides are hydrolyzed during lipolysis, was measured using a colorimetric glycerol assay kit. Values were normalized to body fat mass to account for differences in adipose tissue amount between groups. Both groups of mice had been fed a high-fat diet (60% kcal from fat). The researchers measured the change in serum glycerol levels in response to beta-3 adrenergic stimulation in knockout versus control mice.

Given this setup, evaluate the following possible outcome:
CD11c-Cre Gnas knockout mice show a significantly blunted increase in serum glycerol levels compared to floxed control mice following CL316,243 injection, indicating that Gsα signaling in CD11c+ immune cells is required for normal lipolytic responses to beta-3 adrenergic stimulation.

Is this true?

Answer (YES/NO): NO